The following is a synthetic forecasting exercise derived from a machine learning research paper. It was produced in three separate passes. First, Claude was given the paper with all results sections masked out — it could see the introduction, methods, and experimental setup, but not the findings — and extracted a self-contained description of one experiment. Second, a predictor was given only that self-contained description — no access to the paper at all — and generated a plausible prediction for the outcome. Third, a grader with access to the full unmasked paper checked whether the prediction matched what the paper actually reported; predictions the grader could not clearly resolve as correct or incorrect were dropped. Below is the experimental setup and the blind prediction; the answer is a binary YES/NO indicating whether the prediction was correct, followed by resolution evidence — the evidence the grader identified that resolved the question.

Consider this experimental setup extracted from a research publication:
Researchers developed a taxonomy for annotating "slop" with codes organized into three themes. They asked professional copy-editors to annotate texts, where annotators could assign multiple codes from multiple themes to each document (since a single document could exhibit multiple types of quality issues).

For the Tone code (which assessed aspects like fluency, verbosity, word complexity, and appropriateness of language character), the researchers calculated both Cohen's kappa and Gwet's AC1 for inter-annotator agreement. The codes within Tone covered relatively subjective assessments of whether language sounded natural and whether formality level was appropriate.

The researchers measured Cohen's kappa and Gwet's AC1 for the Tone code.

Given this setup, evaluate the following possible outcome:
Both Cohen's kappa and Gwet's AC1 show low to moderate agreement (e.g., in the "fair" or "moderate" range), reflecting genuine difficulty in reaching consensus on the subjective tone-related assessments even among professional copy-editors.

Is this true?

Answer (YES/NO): NO